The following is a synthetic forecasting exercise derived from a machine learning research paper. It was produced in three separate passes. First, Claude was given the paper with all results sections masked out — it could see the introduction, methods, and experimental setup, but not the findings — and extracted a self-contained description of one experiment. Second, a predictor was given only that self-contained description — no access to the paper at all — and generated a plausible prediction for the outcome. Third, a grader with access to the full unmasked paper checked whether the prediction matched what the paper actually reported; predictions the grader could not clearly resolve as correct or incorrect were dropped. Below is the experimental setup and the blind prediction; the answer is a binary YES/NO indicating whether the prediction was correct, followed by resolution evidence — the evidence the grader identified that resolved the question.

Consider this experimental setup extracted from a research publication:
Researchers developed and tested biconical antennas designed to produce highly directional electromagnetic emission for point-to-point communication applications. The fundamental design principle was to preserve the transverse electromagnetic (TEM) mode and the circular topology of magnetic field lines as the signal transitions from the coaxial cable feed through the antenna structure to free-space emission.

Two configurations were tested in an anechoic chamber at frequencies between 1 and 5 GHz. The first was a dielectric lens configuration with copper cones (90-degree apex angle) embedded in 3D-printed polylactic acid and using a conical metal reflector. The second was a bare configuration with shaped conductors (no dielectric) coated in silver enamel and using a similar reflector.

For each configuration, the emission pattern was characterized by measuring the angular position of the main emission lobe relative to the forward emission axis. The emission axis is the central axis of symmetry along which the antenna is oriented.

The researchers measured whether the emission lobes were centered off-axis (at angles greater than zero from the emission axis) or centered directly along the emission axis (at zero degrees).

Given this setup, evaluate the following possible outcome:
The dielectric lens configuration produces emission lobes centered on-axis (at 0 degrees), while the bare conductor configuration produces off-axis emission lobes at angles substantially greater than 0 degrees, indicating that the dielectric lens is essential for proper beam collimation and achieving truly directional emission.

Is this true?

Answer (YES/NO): NO